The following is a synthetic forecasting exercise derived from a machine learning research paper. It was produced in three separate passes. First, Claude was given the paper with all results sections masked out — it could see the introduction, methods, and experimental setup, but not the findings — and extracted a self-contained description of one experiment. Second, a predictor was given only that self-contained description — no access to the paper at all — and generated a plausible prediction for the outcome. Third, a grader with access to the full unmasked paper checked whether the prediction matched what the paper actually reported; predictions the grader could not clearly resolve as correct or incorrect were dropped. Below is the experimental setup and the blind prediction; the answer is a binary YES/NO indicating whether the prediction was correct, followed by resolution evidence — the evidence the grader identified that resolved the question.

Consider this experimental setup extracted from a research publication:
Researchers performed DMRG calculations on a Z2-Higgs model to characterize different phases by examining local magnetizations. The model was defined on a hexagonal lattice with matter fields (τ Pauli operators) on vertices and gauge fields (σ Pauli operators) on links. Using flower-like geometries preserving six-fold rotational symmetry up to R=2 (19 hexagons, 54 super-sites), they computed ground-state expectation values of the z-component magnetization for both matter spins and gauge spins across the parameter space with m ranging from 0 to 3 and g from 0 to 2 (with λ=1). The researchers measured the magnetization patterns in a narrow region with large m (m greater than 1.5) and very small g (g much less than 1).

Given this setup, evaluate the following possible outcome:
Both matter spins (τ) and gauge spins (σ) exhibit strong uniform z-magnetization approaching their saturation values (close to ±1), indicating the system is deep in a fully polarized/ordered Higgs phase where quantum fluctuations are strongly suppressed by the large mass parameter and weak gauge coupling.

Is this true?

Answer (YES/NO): NO